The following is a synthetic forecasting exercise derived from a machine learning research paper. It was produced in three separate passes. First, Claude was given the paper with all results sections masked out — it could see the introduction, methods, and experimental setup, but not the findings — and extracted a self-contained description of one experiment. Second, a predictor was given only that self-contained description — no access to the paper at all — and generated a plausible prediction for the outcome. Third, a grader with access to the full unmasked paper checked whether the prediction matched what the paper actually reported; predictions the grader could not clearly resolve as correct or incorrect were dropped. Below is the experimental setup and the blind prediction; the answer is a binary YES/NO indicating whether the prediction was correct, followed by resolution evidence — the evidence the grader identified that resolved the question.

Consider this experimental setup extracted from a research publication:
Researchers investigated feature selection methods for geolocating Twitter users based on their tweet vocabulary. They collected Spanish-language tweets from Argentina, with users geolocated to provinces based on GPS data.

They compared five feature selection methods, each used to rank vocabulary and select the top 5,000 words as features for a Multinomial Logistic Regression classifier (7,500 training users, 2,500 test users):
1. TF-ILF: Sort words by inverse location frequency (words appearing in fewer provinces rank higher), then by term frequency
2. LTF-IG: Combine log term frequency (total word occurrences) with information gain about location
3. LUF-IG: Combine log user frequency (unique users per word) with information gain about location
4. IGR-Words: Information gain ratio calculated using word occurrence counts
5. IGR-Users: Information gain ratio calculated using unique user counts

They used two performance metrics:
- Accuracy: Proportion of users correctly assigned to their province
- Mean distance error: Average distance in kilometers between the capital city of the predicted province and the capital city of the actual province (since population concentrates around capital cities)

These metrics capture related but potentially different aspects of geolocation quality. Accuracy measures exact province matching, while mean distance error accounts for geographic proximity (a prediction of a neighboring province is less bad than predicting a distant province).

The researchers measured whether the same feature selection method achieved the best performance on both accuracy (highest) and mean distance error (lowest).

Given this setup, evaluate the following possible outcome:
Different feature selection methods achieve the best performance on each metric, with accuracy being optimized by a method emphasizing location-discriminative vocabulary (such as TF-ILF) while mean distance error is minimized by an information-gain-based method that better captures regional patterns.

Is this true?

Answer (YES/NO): NO